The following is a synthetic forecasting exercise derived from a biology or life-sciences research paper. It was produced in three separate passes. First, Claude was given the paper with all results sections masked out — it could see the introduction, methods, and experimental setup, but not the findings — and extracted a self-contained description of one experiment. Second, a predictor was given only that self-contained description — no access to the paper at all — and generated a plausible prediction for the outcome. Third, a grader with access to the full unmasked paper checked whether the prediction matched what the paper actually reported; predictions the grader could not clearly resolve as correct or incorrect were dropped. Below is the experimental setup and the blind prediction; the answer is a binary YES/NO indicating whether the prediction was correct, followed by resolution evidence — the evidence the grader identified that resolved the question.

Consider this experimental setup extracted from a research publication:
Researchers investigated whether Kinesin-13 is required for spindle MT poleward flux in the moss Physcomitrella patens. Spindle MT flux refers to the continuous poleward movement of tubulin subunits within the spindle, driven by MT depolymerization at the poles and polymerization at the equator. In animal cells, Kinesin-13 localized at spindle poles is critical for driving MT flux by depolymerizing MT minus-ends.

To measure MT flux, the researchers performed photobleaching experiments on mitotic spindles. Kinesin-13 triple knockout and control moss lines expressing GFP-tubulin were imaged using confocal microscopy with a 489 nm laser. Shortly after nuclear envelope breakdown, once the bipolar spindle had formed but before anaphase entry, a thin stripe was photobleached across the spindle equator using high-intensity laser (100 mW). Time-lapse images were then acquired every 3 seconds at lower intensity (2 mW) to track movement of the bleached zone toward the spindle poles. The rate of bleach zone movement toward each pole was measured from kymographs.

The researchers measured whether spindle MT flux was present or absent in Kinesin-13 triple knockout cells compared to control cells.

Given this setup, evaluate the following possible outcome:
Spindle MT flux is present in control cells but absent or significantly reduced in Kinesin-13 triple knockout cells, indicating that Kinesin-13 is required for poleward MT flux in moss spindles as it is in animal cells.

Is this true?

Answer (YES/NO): NO